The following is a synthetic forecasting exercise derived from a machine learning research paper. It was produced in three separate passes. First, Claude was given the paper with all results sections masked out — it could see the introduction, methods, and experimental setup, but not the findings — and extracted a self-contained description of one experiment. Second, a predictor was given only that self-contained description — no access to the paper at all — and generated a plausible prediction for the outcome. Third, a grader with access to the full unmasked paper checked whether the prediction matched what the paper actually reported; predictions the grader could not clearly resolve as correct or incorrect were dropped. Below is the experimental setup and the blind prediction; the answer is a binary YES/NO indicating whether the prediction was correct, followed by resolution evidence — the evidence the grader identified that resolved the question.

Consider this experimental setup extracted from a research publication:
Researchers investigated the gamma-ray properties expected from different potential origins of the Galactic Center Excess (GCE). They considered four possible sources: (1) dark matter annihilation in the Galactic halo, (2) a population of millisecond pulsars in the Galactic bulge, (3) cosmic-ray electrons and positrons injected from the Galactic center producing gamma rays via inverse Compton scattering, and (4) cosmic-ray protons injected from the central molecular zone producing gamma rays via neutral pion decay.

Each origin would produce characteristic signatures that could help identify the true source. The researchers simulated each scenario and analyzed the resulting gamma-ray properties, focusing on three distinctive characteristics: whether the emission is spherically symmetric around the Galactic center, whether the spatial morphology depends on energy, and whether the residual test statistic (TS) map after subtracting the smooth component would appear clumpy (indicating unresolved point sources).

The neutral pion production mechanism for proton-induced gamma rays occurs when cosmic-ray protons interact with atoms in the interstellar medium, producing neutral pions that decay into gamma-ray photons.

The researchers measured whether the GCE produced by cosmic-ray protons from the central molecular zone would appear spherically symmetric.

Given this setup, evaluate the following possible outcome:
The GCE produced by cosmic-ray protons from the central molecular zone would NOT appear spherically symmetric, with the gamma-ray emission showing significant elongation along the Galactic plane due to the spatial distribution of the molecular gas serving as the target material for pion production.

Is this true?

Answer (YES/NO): YES